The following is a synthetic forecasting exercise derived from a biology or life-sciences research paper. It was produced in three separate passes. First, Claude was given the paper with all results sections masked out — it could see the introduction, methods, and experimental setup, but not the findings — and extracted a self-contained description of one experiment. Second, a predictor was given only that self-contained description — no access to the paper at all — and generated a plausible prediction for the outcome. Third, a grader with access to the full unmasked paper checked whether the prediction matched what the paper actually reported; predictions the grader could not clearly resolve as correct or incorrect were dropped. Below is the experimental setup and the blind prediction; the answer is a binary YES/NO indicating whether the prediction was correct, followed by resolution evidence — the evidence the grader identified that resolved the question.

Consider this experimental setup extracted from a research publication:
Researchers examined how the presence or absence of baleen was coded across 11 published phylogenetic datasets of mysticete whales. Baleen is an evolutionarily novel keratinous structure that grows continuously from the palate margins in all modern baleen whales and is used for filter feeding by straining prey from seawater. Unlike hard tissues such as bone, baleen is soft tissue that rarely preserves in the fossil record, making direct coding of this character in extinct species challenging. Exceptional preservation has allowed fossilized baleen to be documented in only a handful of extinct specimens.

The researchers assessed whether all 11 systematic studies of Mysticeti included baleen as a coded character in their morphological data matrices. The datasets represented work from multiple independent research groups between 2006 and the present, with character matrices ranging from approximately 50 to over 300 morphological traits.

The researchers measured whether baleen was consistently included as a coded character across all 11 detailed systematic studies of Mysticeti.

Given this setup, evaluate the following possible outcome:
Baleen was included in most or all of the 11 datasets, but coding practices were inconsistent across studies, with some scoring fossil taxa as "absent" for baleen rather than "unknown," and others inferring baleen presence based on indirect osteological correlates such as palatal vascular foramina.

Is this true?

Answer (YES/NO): YES